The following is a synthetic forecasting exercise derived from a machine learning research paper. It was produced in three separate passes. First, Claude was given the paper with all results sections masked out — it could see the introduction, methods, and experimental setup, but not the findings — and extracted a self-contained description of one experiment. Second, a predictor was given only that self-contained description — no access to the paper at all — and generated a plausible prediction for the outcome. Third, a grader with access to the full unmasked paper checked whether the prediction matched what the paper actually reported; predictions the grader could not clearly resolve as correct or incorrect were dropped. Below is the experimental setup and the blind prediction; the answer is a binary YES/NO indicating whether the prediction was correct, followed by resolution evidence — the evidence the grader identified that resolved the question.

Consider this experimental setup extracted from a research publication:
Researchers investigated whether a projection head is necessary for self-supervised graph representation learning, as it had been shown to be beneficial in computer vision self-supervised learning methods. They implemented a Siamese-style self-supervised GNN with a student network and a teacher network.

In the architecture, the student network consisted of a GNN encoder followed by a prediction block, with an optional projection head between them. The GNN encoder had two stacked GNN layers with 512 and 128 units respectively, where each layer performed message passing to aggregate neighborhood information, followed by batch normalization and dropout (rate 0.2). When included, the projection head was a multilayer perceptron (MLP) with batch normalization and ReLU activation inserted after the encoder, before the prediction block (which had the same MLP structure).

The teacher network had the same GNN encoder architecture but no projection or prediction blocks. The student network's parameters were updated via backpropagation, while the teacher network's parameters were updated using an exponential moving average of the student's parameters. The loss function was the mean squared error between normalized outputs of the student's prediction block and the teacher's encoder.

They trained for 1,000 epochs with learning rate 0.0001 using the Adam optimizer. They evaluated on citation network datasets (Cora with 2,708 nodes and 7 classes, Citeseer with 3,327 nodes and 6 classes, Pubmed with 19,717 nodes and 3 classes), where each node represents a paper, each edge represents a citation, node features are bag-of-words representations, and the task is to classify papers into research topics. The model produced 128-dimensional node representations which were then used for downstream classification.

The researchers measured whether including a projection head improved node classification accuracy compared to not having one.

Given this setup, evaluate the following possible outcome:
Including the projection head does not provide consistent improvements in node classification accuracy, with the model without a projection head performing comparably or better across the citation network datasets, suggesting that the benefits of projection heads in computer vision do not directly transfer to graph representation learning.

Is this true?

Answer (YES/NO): YES